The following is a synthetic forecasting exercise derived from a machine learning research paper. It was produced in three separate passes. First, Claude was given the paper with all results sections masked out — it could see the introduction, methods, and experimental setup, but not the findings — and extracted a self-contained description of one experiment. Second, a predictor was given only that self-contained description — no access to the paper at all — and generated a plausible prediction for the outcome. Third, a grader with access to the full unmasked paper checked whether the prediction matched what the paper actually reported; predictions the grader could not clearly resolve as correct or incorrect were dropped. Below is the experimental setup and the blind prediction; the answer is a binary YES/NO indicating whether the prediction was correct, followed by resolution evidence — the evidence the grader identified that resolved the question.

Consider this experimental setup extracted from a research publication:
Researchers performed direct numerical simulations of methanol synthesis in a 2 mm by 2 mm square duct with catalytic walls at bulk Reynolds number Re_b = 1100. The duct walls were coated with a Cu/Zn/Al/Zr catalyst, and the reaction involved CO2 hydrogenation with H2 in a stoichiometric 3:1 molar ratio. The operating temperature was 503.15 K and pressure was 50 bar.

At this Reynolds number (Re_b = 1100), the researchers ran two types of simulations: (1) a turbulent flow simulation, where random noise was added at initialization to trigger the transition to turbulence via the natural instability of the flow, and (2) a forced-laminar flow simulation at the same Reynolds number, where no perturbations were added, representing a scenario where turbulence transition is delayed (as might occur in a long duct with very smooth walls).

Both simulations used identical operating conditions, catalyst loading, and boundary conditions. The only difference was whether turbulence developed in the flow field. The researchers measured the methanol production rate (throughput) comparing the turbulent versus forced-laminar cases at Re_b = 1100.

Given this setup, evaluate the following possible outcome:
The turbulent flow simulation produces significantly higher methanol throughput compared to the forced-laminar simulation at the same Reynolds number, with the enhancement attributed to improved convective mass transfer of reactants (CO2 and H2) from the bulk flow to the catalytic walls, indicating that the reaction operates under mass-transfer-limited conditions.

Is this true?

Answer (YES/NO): NO